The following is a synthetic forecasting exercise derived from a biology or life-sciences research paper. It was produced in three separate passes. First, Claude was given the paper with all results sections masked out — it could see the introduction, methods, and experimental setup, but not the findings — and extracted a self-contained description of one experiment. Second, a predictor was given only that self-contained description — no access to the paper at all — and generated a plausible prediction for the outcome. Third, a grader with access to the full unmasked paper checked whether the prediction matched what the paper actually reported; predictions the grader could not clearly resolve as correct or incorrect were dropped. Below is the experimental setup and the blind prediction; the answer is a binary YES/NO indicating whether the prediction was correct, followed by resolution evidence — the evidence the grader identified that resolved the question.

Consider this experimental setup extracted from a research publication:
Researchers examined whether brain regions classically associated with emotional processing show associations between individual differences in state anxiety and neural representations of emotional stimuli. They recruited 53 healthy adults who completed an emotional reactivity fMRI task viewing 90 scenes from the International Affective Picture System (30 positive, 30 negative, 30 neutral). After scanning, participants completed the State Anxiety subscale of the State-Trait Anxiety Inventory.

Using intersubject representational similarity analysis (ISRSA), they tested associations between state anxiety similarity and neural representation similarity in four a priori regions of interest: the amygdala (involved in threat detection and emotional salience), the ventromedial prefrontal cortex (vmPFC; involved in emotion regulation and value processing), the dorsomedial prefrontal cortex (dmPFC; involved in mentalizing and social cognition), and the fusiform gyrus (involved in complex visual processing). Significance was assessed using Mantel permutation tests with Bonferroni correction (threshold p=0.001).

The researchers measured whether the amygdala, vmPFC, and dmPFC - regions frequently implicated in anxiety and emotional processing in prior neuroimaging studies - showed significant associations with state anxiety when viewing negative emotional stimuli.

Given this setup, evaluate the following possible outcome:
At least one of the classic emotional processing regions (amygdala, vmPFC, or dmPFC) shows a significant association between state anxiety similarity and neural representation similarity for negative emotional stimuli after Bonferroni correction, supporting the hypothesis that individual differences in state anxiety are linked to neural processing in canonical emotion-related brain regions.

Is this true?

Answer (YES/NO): NO